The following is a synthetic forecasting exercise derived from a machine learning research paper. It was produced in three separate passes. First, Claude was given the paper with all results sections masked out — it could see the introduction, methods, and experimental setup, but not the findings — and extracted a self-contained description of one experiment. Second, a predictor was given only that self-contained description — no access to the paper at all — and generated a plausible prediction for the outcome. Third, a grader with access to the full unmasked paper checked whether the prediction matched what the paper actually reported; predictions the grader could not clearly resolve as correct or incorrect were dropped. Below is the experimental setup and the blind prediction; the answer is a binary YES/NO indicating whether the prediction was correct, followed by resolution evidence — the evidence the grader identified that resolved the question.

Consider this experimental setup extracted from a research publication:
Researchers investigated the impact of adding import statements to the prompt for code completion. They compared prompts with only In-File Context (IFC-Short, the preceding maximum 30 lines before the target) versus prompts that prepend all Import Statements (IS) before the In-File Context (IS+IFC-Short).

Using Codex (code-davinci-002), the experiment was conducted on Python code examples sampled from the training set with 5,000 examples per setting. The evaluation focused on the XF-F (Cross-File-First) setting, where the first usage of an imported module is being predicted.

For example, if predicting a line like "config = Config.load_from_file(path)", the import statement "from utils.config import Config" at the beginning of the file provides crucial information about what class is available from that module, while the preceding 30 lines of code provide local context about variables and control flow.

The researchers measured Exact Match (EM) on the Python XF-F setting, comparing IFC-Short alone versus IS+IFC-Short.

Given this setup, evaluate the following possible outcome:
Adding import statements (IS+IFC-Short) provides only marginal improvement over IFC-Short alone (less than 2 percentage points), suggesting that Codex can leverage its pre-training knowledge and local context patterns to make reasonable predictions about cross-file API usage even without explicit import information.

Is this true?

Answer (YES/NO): NO